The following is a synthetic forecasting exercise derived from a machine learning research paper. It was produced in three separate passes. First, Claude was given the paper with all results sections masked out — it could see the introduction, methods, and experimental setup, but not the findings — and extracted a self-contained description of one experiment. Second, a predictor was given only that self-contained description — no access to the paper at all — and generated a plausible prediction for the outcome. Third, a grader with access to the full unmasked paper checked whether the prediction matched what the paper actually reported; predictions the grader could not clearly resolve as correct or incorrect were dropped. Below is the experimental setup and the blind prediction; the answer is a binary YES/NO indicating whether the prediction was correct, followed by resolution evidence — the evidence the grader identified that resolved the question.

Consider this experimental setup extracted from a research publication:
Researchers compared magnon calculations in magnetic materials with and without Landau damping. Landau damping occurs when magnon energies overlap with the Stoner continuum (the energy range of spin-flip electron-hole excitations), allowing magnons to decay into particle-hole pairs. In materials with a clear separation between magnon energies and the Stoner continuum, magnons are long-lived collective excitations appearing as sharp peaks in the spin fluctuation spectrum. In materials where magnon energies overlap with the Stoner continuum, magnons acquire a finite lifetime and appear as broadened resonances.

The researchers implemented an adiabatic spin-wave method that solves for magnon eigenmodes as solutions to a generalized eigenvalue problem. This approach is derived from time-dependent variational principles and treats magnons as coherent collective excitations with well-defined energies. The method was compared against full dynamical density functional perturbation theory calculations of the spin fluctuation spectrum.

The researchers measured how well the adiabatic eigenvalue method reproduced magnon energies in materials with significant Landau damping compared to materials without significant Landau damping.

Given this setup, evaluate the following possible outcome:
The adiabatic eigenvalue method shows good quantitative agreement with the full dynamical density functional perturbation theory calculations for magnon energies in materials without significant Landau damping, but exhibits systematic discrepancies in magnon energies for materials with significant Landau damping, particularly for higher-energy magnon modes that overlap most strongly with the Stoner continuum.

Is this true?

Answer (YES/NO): YES